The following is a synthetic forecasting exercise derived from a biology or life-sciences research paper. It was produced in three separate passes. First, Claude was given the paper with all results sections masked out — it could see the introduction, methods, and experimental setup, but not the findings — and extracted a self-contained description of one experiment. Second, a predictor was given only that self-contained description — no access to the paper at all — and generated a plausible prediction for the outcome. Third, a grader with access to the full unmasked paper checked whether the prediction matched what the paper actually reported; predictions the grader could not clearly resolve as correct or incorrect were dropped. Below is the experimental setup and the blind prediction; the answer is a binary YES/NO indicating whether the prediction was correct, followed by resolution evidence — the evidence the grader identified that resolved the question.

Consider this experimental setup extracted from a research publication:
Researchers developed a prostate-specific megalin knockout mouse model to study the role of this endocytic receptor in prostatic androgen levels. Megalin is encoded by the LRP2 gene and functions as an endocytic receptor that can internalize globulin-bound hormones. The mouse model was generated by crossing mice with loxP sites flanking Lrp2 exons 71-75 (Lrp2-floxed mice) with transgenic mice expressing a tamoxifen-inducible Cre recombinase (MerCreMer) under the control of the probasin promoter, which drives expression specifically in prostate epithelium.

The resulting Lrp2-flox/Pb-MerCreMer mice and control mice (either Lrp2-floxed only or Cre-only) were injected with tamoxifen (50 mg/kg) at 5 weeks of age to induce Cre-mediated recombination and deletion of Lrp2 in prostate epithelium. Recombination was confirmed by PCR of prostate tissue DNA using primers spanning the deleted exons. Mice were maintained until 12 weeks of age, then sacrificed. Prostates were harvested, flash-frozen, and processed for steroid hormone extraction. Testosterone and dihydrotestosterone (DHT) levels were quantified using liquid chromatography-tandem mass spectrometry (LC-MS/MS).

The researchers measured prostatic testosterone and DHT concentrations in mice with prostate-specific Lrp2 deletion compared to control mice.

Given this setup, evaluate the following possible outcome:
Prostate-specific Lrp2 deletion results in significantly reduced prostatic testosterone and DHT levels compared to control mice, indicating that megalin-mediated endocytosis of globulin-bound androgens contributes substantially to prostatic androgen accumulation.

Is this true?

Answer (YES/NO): YES